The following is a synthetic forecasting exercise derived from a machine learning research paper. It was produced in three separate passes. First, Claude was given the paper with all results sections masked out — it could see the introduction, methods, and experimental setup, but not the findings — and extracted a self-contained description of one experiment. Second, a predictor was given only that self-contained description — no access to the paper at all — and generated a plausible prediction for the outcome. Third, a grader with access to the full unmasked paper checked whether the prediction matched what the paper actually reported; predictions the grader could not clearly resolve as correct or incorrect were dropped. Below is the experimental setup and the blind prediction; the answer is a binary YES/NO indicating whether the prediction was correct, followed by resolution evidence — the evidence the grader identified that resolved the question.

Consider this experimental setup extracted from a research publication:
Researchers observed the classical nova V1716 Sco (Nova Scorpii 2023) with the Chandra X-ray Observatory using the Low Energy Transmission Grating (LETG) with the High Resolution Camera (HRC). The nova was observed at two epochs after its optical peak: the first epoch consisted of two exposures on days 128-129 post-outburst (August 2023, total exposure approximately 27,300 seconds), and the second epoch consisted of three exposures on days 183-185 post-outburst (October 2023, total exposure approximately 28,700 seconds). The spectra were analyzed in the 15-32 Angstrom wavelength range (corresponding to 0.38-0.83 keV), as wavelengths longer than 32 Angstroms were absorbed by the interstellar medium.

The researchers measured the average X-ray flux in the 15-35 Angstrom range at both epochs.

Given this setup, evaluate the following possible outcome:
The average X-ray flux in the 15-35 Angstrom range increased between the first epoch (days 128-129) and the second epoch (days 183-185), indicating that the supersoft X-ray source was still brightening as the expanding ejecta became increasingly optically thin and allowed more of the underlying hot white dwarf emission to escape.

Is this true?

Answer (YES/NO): YES